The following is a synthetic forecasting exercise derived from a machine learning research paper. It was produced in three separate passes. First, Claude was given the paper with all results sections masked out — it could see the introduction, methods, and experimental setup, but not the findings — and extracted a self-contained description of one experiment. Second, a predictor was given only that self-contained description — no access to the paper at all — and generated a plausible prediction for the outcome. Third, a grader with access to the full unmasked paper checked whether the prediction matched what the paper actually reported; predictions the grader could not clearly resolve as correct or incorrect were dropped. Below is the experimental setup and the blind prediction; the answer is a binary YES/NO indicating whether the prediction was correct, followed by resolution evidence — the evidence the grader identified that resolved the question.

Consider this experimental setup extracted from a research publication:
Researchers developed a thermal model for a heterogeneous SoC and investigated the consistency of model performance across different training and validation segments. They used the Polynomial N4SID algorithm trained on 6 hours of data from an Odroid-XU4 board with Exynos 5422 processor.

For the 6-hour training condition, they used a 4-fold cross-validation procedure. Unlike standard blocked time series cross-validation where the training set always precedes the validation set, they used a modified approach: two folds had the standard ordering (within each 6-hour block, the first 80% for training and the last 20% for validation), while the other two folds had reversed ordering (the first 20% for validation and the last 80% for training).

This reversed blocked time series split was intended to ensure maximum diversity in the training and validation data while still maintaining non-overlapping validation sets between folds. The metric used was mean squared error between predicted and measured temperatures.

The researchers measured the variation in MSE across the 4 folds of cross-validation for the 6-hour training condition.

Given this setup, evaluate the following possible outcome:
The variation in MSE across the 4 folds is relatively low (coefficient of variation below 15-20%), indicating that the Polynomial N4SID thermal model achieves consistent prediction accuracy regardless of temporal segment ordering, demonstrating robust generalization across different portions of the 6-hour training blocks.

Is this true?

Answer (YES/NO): YES